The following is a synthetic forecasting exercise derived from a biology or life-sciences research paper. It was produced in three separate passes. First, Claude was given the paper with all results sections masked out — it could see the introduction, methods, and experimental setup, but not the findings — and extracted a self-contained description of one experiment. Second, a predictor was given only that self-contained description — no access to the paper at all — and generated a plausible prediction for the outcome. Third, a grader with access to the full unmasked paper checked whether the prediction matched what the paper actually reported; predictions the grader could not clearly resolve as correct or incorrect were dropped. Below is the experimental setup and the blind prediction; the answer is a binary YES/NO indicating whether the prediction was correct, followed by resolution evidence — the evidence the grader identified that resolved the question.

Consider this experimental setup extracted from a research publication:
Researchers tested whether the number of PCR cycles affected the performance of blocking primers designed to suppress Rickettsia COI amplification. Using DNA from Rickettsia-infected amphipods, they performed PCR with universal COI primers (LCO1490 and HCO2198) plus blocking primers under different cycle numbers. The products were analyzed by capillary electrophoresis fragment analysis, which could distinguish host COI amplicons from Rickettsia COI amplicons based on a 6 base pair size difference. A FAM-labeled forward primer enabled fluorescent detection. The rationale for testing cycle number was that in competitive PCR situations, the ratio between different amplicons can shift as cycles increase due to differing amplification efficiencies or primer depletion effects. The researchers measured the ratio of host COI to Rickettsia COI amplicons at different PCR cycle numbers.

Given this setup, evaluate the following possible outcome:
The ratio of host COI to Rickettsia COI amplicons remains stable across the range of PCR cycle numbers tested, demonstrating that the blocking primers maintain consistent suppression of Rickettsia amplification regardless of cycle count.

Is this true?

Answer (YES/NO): NO